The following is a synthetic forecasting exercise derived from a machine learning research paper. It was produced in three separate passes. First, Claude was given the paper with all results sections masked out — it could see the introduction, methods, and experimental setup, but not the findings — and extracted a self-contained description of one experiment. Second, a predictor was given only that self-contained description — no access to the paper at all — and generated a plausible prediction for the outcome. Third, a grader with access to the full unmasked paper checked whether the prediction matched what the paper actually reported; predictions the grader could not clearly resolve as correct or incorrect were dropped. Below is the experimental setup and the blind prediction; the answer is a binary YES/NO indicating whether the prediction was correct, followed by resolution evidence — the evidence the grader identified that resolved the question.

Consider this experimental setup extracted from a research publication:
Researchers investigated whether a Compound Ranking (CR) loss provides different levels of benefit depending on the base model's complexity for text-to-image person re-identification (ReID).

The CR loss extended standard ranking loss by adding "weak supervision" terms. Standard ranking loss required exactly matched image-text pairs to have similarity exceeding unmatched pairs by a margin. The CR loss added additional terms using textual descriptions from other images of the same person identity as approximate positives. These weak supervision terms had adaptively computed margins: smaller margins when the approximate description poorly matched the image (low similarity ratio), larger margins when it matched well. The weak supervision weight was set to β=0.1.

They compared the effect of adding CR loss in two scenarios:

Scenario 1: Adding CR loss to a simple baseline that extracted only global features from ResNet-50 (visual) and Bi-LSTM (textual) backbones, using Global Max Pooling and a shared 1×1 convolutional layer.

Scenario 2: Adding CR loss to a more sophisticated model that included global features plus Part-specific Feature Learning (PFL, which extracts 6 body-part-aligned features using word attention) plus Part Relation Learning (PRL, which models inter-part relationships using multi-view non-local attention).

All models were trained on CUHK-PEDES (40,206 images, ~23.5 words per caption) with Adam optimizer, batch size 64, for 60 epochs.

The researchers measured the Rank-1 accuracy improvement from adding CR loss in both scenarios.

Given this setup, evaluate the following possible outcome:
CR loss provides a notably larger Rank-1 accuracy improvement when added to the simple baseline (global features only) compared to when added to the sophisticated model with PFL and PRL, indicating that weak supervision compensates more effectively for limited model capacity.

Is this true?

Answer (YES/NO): YES